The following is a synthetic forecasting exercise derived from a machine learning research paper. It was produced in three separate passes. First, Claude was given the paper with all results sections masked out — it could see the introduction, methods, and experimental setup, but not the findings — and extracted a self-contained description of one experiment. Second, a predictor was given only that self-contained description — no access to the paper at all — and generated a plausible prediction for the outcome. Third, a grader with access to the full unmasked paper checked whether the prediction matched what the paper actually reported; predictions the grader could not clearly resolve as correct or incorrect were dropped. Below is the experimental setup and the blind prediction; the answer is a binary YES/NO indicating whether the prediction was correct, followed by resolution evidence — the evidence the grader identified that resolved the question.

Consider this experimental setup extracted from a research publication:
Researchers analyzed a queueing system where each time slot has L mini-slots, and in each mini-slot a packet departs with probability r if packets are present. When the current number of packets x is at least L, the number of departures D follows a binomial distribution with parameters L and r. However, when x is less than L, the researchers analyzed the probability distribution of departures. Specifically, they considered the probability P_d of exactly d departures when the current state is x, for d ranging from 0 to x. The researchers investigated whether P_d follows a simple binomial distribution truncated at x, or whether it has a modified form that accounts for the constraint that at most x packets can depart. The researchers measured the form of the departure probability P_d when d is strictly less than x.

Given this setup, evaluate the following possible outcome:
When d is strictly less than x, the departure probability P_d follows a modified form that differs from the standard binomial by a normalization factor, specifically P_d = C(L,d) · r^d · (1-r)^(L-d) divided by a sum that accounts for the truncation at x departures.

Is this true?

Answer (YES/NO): NO